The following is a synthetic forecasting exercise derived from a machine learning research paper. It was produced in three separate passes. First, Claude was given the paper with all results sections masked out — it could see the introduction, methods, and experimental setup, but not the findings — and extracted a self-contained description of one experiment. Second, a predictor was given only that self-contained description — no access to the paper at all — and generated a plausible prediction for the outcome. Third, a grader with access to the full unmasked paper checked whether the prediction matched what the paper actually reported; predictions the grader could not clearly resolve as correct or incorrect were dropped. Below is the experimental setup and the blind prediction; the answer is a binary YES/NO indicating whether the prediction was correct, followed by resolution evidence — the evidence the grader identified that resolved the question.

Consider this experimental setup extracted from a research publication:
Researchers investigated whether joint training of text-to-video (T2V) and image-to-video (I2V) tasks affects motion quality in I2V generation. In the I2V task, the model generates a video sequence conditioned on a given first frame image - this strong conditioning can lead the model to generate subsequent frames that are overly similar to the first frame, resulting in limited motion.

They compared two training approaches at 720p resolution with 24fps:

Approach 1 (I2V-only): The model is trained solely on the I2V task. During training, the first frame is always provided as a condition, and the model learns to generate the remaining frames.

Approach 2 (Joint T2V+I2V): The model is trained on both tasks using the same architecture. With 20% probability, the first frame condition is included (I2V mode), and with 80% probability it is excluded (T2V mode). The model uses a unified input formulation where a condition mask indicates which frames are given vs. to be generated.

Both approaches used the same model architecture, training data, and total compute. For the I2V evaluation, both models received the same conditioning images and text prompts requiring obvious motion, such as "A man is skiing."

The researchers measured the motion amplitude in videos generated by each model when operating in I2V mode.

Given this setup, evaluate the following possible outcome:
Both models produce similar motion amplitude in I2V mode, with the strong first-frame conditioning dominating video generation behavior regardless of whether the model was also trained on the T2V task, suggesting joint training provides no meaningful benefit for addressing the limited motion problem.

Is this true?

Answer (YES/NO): NO